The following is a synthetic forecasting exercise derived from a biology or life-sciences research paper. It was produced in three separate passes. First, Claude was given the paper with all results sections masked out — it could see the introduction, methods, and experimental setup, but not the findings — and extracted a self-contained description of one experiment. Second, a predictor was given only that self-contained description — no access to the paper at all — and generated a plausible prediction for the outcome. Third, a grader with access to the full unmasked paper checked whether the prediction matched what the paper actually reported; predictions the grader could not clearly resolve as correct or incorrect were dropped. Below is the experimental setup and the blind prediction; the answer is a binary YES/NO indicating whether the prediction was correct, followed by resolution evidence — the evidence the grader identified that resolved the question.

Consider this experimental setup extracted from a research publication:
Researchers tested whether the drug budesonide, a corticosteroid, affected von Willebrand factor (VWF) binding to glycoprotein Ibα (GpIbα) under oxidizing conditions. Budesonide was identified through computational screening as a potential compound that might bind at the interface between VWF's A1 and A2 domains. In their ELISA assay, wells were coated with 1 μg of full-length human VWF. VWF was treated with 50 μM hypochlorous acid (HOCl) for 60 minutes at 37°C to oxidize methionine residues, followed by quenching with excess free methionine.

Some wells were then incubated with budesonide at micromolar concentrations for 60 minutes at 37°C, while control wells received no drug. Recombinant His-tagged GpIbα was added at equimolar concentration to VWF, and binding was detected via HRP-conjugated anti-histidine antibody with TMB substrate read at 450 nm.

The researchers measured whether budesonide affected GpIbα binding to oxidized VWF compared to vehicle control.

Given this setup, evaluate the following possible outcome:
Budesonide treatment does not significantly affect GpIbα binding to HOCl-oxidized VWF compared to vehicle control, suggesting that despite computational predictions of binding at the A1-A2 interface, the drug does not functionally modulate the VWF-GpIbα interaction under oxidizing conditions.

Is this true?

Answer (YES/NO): YES